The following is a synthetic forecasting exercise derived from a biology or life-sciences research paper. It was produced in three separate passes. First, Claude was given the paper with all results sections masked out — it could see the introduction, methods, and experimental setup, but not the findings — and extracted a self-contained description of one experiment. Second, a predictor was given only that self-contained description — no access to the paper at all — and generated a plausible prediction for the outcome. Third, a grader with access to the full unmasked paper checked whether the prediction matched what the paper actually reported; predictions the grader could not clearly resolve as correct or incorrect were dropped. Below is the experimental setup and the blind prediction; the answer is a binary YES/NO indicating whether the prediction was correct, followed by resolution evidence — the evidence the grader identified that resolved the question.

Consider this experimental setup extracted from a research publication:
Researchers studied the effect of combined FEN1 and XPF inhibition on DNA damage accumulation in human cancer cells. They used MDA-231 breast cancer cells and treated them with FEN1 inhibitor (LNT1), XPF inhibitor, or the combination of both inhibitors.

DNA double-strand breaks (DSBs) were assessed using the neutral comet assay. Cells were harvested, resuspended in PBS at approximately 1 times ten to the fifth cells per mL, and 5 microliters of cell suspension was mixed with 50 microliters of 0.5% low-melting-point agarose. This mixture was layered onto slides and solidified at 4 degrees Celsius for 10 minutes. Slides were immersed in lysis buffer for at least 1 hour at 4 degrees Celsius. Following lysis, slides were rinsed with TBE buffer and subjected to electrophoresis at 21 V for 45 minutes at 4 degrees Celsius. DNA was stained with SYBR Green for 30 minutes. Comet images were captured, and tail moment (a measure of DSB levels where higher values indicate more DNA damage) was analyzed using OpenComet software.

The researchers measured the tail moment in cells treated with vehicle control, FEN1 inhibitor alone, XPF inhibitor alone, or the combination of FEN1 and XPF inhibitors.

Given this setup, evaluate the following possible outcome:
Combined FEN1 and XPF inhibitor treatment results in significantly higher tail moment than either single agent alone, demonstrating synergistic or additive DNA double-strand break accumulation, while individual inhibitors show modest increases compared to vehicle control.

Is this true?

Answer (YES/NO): YES